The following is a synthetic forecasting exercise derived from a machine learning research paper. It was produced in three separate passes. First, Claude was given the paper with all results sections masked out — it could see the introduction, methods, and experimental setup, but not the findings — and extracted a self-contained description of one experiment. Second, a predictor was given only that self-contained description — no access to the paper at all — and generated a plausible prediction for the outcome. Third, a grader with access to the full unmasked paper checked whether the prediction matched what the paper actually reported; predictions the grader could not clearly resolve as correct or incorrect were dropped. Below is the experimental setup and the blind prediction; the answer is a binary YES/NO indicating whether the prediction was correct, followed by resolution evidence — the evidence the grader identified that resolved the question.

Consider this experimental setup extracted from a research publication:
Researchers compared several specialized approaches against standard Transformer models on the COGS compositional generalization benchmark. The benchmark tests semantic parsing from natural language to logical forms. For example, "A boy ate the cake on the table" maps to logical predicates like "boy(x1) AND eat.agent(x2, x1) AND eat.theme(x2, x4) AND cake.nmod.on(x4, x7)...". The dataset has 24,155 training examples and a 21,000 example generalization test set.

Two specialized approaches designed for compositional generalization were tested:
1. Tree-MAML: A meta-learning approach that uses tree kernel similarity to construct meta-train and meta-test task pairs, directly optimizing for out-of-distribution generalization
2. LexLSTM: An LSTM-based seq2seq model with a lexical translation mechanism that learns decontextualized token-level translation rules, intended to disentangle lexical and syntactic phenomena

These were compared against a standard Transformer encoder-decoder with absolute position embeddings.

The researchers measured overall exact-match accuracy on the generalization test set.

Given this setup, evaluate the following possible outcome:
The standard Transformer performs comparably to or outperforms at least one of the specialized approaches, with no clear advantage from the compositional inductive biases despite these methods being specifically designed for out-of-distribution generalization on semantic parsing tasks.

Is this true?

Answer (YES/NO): YES